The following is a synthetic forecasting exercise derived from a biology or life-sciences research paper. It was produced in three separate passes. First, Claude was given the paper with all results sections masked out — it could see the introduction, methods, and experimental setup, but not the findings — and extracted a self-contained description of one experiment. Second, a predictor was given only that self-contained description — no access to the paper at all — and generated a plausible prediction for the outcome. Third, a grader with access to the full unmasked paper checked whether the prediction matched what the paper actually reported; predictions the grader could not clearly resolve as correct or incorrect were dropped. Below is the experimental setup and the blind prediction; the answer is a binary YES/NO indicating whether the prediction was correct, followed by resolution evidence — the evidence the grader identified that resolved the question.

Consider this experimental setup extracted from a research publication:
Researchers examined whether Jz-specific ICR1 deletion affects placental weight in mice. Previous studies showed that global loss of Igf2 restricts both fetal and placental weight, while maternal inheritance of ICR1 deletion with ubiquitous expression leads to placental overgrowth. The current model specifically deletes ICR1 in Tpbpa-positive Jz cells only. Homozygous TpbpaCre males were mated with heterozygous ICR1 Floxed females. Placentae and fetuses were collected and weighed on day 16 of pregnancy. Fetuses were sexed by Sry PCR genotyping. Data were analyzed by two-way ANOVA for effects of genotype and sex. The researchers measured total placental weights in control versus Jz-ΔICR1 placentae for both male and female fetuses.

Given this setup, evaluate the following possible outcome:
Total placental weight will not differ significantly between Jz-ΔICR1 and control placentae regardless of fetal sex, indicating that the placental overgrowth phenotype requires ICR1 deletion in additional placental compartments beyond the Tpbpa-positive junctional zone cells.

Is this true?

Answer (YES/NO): YES